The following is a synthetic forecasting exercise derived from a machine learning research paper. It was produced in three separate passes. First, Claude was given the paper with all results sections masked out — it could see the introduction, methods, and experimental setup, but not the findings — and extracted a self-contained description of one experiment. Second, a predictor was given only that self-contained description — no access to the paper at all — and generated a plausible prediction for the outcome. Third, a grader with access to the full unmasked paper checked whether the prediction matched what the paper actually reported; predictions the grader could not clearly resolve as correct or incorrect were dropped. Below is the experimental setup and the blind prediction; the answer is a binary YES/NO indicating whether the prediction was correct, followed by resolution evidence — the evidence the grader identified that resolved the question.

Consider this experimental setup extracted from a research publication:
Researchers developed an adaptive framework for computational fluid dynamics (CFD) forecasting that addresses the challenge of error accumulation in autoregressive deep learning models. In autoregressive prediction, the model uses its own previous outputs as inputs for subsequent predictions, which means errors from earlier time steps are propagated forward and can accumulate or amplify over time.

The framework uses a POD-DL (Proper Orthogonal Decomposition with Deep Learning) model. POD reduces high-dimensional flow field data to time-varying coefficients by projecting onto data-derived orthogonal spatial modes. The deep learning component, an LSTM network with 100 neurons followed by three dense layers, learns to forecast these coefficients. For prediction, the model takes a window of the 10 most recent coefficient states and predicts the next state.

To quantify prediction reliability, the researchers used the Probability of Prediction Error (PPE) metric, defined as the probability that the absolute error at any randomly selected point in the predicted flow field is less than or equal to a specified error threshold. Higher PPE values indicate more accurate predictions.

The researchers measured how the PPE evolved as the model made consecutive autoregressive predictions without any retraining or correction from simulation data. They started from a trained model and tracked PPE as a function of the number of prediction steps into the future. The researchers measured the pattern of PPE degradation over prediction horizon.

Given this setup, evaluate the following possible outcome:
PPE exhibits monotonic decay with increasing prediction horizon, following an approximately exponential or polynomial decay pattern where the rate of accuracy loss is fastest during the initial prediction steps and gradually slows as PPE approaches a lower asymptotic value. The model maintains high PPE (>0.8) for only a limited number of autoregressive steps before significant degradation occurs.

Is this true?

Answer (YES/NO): NO